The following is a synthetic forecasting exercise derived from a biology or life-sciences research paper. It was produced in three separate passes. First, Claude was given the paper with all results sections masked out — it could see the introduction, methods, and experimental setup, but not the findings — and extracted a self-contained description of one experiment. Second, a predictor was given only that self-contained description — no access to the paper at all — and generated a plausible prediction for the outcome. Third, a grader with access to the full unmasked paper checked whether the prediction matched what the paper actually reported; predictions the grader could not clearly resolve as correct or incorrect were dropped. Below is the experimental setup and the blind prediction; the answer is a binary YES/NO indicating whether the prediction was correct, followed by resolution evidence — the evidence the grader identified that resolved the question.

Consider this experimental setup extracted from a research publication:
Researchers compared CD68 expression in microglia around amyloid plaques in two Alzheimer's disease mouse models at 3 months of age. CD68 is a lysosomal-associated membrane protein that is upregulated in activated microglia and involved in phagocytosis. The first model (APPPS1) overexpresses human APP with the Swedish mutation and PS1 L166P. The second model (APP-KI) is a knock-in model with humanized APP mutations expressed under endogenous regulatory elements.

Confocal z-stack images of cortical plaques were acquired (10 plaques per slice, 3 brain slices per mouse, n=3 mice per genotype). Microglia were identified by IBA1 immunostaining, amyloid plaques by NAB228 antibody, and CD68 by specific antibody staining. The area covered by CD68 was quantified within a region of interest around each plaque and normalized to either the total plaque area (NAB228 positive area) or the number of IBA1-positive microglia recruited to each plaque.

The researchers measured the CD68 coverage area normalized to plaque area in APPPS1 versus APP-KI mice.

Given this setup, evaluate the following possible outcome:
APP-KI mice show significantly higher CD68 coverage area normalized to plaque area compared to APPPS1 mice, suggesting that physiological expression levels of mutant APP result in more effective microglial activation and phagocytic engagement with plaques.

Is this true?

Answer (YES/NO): NO